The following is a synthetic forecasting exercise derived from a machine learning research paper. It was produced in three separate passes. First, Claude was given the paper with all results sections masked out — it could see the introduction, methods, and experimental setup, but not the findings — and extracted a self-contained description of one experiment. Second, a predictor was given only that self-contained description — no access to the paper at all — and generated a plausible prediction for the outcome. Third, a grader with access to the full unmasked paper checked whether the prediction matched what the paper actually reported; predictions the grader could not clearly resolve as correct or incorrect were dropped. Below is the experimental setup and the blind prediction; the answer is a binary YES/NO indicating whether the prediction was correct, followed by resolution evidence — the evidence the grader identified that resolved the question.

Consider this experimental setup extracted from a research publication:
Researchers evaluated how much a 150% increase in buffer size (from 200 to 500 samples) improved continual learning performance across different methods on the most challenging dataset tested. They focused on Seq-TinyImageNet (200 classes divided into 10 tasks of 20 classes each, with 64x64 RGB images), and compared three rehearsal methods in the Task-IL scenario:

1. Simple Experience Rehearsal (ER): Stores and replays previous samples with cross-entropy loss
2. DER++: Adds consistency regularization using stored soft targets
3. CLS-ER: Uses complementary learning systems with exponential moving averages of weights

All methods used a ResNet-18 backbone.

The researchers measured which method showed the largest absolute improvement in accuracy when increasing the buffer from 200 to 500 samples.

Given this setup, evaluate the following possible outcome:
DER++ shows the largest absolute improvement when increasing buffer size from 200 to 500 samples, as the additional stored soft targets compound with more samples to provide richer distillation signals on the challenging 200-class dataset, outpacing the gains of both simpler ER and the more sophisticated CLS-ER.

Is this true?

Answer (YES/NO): YES